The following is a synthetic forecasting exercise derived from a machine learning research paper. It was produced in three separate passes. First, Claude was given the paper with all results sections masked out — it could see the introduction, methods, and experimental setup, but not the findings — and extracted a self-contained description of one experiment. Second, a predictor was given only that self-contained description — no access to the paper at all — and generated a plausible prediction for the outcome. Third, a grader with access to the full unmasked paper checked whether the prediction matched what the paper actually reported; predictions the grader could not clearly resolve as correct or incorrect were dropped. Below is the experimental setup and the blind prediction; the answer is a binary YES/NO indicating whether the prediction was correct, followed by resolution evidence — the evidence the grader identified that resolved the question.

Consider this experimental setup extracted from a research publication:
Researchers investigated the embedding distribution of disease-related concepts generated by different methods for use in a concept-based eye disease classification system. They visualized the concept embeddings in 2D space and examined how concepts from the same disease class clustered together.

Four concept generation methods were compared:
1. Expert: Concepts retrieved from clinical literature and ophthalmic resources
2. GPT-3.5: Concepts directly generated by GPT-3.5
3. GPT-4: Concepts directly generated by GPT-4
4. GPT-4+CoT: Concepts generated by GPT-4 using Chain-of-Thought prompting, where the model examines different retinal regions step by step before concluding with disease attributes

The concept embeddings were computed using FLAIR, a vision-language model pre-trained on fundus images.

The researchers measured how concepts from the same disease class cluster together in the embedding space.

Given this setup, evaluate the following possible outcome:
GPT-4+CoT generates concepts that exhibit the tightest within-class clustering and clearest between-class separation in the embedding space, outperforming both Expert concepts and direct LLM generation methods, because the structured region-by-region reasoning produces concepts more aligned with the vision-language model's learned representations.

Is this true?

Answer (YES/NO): NO